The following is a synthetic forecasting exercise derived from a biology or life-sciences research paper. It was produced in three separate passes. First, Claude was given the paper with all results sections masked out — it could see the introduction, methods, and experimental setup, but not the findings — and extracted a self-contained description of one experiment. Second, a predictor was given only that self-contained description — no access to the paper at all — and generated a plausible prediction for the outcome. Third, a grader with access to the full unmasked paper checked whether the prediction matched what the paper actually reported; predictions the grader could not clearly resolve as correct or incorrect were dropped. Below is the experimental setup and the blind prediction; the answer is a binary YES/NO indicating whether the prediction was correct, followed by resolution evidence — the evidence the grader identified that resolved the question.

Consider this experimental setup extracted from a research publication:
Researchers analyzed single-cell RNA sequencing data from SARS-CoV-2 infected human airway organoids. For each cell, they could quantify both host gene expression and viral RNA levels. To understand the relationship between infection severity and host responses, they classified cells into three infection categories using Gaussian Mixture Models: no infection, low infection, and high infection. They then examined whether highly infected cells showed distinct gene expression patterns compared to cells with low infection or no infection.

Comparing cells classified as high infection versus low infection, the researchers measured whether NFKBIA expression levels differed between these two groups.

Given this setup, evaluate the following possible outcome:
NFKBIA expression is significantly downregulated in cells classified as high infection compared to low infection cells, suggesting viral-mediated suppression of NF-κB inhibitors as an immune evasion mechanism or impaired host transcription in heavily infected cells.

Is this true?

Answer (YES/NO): NO